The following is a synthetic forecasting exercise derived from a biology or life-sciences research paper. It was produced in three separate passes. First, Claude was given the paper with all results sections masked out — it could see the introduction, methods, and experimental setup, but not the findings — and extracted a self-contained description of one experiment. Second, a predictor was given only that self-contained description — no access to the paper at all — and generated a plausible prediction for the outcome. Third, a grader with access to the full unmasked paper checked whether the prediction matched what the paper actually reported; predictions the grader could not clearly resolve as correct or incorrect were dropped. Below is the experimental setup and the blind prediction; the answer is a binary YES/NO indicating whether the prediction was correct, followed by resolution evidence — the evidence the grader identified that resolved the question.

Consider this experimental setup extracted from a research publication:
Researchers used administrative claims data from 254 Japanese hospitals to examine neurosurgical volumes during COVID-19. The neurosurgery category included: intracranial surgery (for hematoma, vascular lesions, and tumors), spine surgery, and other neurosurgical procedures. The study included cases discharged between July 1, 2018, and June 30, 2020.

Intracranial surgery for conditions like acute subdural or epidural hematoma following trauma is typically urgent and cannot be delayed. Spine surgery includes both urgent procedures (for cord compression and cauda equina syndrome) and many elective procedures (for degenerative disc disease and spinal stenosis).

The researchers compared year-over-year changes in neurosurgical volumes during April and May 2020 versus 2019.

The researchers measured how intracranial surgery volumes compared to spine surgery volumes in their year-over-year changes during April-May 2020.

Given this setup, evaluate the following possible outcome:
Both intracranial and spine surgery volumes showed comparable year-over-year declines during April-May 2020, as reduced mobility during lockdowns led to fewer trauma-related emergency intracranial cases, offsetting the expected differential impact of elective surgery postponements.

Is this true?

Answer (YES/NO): YES